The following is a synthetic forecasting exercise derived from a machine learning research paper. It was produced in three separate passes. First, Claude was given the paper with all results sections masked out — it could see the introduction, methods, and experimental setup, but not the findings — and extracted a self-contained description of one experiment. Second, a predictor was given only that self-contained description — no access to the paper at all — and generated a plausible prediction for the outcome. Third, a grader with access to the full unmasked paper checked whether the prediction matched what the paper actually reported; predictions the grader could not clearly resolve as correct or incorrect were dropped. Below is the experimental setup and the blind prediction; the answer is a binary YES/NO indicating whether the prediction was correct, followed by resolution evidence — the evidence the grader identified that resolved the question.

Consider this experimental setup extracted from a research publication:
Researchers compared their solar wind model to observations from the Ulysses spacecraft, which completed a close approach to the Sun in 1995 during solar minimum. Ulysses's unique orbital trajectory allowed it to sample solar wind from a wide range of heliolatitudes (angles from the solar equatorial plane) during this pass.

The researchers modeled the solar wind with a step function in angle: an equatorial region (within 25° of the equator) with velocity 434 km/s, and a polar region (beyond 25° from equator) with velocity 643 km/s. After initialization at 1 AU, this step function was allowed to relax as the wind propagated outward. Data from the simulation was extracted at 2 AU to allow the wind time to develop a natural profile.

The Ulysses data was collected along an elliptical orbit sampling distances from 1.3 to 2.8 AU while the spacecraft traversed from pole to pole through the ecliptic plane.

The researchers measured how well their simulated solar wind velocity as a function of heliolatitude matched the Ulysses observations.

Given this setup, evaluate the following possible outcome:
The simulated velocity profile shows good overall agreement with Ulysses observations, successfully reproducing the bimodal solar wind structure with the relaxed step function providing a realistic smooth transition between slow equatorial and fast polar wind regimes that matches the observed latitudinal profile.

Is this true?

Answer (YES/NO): YES